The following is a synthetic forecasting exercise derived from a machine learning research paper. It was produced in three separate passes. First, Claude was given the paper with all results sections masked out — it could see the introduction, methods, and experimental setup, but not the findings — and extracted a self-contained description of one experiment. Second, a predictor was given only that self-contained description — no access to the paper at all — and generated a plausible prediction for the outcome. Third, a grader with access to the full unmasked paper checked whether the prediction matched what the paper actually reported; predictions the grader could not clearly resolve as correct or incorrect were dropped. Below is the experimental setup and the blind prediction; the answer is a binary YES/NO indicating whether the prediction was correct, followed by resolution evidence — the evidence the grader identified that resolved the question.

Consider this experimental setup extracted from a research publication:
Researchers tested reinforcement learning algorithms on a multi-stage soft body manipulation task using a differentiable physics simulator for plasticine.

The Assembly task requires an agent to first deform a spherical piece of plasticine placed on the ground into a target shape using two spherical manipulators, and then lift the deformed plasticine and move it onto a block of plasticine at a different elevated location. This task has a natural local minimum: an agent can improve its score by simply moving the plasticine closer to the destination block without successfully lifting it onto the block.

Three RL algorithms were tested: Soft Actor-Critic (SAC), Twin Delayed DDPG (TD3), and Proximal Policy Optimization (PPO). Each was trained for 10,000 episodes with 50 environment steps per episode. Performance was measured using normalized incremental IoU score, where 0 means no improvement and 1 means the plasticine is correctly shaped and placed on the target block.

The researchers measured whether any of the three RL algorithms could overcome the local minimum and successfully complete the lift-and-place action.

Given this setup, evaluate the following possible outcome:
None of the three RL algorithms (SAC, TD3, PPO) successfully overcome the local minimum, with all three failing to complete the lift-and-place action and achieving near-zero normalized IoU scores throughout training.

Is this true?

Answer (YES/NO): YES